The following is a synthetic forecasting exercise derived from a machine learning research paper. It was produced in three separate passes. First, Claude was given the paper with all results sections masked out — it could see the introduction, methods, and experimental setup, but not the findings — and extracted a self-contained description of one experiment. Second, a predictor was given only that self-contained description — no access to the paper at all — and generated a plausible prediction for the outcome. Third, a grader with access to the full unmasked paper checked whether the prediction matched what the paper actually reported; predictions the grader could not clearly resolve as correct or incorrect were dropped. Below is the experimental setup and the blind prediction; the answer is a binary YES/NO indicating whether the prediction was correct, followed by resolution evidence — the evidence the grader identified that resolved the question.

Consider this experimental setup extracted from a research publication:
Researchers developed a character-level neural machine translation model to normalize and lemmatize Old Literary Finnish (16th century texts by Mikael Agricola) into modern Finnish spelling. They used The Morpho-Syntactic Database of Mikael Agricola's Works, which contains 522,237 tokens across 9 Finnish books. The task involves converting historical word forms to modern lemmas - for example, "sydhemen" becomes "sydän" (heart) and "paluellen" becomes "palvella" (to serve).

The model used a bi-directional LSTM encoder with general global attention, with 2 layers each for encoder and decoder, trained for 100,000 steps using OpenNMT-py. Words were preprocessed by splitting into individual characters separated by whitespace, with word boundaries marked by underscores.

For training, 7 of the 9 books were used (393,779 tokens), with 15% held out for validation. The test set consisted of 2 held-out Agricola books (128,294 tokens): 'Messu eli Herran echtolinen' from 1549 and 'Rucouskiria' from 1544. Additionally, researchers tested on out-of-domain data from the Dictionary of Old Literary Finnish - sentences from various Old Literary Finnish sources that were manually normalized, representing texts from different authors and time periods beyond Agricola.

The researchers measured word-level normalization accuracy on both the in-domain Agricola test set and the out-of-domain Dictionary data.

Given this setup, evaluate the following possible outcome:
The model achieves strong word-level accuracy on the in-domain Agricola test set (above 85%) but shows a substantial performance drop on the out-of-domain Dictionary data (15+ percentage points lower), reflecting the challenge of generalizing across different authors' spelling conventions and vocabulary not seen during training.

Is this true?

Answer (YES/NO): NO